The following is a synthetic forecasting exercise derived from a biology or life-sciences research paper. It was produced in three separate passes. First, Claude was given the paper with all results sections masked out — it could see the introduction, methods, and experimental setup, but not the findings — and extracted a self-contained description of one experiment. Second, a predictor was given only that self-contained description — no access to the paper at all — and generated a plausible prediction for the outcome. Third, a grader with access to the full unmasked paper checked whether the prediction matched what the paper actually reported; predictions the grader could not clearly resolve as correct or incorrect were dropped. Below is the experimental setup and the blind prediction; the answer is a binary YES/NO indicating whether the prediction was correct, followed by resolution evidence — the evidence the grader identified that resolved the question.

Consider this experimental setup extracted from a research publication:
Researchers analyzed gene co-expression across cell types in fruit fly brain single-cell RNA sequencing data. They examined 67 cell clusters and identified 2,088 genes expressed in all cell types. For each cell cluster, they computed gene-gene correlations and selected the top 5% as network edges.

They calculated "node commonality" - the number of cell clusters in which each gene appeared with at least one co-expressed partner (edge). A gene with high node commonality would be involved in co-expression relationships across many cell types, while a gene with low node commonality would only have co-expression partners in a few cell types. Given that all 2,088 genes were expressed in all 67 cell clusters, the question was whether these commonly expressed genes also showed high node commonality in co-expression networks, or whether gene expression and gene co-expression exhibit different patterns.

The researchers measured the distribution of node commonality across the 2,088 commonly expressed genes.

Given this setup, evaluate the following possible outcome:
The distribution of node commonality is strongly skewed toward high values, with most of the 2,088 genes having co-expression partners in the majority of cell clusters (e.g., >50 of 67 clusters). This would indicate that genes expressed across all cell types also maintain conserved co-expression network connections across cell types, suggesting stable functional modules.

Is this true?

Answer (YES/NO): NO